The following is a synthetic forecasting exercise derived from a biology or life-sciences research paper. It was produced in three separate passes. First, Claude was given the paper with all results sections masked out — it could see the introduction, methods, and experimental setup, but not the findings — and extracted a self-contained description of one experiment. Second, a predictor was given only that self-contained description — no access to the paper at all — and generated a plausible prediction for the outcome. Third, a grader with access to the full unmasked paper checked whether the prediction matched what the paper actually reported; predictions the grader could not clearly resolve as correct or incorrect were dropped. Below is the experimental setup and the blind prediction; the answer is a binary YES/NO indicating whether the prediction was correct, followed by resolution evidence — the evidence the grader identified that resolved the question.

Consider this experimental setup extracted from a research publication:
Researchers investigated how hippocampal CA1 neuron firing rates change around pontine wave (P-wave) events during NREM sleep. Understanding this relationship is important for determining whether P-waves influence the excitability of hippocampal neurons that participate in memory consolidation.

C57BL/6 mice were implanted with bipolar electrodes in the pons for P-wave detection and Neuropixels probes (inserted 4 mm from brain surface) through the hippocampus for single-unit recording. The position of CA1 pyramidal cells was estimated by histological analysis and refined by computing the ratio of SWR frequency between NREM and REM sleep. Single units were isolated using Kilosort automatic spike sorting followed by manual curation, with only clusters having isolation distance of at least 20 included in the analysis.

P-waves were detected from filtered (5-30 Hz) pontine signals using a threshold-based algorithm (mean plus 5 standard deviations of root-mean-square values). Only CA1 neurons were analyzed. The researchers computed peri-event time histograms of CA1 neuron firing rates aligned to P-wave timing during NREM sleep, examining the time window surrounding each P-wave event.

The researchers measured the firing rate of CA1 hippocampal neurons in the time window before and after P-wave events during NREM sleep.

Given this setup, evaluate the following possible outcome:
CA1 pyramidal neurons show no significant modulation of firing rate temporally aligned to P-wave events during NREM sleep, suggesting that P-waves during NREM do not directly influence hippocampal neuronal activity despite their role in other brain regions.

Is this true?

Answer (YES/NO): NO